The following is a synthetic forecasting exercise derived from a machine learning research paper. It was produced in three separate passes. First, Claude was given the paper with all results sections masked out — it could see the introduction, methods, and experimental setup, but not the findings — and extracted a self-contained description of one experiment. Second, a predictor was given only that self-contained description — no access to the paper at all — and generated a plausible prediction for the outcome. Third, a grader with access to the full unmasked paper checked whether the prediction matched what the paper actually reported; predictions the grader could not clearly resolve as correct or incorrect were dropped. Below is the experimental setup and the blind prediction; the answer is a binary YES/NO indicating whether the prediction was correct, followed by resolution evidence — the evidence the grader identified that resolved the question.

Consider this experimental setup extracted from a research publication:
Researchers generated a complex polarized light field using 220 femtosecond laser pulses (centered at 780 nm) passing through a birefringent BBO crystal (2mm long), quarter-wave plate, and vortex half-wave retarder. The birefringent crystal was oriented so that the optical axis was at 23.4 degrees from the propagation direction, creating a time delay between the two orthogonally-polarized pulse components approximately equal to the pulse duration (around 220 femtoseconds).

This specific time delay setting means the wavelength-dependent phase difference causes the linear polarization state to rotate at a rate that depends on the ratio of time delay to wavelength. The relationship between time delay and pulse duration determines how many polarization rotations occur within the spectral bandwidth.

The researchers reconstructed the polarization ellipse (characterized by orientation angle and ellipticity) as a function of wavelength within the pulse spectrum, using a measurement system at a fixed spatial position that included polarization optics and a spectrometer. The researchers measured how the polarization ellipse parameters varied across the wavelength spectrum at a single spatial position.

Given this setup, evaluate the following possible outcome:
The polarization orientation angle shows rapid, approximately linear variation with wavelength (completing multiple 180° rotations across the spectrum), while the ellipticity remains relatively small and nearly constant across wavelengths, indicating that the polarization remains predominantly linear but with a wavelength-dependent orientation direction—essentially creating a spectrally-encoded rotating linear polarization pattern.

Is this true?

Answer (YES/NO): NO